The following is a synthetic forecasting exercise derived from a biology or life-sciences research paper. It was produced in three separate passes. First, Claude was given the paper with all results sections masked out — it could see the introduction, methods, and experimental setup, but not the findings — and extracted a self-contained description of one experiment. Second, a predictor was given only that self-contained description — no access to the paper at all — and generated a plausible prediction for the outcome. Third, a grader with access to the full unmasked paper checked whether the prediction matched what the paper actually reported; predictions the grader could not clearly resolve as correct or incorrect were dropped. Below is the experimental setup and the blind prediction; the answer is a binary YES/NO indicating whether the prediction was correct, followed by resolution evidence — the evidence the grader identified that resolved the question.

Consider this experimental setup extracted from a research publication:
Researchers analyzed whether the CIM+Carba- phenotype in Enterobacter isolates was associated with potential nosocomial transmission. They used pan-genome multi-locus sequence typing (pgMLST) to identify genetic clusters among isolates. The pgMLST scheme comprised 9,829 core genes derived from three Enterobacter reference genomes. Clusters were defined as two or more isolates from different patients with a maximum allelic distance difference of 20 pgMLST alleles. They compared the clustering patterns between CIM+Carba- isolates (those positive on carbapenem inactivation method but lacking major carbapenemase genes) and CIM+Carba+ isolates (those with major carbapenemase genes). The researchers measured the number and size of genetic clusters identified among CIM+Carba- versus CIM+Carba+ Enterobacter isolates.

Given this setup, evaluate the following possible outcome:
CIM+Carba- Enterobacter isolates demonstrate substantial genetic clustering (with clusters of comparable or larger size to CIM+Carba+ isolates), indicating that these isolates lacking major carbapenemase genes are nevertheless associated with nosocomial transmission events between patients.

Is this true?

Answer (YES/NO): NO